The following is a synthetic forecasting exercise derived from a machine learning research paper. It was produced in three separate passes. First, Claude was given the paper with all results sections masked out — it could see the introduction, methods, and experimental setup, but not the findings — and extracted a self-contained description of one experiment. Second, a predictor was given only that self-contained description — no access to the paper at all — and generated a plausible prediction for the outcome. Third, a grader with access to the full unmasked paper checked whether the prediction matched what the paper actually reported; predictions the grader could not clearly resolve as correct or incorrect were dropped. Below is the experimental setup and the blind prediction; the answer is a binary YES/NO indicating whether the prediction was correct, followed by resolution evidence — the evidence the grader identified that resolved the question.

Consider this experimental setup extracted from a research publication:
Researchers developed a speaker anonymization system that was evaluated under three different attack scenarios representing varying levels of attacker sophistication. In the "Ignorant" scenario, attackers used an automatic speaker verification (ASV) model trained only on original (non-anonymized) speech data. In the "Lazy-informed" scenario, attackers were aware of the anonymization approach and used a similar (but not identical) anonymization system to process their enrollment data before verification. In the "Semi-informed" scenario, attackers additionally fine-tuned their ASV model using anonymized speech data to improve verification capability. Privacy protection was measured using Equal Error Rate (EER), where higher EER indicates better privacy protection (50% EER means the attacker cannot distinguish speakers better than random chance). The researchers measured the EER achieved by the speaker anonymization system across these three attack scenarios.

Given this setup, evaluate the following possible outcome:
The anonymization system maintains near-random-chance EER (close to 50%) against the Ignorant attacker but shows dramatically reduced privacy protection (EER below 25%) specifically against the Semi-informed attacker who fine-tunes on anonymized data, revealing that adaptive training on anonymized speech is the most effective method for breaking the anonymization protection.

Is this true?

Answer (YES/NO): NO